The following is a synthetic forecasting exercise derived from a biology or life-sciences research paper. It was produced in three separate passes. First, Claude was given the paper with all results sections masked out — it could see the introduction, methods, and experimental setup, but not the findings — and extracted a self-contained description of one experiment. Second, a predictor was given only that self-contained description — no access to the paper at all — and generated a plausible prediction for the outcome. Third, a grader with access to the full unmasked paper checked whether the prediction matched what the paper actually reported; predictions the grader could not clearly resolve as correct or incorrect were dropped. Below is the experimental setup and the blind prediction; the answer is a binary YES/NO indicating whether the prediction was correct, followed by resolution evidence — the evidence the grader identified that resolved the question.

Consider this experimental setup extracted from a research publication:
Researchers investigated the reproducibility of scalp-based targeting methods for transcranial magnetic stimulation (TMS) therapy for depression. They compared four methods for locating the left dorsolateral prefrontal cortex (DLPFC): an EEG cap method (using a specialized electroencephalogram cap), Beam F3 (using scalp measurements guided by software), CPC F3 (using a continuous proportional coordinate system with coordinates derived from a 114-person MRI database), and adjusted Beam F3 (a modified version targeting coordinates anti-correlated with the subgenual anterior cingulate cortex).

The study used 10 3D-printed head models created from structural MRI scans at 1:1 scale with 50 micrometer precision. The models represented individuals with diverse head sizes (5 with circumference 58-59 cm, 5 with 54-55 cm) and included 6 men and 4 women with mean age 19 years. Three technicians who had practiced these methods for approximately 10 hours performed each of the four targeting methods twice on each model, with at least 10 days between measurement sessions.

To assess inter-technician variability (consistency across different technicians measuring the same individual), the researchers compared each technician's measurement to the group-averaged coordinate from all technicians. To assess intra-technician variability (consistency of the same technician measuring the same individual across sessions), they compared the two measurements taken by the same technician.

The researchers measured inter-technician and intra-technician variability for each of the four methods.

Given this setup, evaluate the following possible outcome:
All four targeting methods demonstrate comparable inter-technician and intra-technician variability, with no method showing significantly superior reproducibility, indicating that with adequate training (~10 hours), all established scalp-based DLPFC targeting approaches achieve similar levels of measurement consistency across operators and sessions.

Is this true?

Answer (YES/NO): NO